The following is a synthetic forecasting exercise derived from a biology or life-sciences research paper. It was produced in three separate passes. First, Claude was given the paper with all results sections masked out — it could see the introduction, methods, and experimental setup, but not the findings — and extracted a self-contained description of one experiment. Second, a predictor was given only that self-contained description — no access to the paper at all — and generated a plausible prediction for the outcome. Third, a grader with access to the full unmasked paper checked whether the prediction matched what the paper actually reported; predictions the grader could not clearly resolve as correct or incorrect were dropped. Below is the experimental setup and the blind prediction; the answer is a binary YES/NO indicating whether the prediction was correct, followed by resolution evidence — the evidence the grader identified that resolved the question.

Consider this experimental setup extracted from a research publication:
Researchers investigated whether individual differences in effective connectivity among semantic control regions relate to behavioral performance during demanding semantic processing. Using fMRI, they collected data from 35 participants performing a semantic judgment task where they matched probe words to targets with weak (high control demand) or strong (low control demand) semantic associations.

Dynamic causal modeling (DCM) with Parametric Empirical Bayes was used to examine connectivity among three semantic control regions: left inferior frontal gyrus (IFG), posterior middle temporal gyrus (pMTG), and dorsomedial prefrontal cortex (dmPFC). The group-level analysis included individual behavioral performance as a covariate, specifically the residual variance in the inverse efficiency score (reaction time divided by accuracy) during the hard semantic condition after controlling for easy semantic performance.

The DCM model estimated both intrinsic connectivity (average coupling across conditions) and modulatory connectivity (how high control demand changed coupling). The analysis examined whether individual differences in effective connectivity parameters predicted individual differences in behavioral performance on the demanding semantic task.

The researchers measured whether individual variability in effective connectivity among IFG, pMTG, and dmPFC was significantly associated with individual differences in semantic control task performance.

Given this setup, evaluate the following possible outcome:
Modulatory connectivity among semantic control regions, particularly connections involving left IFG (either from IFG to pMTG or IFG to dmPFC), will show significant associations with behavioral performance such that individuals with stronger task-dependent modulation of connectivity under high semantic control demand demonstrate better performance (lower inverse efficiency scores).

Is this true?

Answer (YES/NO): NO